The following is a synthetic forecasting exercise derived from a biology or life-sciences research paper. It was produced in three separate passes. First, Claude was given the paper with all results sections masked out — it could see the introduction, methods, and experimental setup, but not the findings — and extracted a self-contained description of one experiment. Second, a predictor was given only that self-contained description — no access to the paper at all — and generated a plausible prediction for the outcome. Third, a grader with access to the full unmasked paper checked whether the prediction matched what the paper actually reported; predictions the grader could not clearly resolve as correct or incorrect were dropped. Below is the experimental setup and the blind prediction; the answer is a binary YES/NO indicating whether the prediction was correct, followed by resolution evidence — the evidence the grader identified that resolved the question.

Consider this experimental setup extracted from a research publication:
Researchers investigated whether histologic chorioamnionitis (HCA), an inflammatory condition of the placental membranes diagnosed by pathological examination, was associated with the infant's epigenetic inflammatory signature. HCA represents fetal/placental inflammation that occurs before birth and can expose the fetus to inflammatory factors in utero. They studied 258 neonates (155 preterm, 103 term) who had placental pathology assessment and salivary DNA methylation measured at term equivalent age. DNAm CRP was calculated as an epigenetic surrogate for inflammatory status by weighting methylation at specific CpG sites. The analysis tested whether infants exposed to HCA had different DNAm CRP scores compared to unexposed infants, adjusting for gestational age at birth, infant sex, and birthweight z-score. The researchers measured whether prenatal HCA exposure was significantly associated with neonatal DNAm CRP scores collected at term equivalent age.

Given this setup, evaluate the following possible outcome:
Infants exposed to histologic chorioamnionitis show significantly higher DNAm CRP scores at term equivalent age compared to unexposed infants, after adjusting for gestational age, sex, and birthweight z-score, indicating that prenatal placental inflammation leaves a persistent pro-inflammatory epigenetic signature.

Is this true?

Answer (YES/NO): YES